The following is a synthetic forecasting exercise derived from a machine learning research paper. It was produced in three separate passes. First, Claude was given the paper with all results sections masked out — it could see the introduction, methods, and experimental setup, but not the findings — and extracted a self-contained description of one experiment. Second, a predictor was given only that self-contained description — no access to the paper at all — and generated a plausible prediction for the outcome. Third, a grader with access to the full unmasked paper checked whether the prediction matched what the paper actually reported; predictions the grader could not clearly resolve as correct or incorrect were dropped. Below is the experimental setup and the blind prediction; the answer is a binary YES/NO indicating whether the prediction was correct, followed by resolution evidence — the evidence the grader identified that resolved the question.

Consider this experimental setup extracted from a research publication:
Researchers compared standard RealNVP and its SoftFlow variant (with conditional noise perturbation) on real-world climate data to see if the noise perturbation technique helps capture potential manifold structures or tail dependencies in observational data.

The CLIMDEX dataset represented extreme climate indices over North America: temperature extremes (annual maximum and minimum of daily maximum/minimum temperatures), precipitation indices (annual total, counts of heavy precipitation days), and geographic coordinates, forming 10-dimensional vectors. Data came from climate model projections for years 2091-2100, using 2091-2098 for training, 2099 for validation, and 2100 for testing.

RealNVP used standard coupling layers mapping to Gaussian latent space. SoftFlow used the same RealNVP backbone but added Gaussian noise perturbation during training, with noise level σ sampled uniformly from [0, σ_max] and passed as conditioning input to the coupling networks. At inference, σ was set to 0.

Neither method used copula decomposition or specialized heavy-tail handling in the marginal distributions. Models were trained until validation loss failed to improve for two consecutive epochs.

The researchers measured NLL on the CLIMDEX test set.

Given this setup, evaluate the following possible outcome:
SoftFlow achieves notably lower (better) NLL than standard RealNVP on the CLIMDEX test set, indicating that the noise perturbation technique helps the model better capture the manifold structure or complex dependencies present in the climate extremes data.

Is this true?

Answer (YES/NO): YES